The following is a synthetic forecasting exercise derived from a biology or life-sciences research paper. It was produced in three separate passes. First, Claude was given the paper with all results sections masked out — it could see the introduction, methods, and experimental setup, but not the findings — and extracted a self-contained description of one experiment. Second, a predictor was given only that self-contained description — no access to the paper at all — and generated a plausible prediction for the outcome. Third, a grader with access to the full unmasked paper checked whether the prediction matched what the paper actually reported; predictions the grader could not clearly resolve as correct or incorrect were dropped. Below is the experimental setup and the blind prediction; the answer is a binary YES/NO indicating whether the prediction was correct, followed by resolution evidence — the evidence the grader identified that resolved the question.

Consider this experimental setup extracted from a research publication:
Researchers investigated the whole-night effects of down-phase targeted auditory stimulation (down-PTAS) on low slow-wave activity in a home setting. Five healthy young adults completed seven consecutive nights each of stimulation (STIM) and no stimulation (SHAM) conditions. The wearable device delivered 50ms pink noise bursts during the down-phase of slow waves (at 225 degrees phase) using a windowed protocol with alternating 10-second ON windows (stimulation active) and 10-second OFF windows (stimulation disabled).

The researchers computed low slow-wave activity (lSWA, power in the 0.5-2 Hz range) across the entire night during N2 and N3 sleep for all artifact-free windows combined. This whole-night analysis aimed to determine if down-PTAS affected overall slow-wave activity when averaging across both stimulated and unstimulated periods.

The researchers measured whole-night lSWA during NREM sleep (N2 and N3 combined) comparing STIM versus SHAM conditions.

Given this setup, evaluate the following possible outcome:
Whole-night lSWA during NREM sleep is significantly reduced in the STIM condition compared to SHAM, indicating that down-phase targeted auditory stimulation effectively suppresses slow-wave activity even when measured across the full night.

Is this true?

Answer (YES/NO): NO